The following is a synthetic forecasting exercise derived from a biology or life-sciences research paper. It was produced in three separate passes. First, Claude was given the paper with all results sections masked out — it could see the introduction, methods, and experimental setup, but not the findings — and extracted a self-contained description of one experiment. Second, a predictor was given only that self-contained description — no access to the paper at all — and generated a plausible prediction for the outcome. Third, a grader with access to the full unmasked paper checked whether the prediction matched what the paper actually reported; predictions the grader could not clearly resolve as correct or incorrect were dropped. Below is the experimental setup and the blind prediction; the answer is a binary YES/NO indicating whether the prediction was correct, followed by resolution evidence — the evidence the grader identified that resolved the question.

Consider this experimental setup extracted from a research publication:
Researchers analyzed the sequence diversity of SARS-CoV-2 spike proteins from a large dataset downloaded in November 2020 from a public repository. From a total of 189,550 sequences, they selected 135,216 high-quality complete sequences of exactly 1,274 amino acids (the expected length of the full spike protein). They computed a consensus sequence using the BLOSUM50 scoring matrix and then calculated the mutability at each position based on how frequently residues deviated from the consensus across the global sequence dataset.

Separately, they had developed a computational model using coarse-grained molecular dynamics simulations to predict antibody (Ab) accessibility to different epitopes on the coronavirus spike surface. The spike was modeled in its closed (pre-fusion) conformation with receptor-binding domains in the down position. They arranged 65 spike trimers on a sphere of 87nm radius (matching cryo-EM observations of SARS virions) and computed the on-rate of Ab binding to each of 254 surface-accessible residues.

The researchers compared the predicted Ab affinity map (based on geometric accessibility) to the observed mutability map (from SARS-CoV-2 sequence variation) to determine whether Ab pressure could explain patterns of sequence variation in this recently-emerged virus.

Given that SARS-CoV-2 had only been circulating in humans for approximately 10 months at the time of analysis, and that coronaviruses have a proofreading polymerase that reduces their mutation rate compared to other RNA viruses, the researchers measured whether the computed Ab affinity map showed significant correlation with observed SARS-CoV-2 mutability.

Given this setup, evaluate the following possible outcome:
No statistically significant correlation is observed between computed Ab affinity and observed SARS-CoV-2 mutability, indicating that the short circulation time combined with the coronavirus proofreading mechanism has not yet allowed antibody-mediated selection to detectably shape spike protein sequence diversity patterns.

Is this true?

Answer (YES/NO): YES